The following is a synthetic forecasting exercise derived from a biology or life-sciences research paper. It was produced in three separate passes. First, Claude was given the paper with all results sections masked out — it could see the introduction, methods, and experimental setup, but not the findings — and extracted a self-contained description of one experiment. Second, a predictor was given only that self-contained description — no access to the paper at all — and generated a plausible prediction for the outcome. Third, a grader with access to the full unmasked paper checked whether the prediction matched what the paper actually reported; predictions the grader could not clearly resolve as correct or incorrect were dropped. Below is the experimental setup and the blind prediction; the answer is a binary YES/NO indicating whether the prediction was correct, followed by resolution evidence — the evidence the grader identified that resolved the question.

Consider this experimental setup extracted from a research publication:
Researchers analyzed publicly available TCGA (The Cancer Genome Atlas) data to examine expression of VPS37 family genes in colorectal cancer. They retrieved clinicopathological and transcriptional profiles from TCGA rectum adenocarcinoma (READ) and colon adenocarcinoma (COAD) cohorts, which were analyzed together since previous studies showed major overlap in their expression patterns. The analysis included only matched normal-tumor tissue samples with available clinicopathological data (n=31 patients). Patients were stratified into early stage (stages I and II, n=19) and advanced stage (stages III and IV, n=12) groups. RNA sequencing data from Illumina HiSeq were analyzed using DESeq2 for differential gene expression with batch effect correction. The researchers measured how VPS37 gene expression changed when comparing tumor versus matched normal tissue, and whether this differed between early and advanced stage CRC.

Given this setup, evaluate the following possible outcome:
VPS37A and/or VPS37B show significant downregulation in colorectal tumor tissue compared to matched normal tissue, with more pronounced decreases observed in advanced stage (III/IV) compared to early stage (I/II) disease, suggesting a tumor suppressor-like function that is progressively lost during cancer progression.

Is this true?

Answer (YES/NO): YES